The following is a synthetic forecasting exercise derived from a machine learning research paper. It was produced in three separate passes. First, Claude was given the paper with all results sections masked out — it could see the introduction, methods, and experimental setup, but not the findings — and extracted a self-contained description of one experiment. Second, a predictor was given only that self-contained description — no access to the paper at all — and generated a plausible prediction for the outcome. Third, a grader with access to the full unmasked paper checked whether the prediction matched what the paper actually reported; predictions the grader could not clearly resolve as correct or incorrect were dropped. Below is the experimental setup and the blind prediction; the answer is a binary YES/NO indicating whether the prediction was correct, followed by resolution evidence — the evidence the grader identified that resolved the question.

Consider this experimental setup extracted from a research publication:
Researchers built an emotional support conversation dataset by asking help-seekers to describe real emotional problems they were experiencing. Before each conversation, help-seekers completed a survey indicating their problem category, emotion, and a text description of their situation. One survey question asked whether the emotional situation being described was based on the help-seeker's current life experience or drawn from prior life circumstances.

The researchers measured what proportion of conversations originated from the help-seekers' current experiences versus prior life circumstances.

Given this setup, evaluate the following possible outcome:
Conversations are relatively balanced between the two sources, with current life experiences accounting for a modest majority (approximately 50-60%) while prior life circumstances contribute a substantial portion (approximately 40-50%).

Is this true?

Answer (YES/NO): NO